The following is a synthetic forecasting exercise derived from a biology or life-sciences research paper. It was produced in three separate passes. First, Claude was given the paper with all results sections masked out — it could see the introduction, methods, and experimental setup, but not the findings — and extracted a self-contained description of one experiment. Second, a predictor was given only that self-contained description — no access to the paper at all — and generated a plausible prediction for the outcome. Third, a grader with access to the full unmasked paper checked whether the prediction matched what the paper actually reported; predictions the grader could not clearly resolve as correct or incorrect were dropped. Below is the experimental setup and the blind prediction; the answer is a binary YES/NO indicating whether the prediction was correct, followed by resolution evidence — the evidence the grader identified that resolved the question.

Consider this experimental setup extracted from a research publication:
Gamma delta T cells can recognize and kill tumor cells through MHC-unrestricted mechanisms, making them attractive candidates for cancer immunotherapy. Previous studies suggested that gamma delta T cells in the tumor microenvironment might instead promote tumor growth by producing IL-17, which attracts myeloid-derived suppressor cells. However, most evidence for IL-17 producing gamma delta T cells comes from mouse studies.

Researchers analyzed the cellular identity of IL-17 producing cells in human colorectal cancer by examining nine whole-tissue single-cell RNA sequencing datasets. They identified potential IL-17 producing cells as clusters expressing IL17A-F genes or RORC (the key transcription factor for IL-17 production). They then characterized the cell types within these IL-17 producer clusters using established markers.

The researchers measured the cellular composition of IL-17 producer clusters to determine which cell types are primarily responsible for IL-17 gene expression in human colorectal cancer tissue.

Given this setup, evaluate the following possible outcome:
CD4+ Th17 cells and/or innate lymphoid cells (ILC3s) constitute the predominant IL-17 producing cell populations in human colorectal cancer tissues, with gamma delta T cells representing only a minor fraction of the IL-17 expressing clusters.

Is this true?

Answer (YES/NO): NO